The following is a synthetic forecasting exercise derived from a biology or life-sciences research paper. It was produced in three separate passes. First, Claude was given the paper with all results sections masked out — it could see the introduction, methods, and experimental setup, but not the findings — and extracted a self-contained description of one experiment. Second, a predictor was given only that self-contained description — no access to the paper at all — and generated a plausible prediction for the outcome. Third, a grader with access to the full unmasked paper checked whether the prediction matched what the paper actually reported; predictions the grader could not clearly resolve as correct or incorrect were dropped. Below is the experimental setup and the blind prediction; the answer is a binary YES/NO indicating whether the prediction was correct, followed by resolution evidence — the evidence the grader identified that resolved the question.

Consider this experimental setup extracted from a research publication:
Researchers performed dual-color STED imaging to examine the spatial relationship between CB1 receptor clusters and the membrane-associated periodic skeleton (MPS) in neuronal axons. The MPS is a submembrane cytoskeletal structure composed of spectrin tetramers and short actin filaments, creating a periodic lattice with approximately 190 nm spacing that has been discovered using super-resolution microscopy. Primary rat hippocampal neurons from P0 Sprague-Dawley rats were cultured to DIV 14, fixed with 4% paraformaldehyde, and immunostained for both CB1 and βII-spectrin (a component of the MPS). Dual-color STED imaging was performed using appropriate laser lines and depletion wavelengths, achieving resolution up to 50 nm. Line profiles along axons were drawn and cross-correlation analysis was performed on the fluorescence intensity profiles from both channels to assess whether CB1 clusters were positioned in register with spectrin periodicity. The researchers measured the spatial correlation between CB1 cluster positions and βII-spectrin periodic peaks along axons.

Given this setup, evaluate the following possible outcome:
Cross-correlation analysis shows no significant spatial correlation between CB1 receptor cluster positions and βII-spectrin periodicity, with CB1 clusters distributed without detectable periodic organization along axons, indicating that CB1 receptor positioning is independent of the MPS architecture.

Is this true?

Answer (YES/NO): NO